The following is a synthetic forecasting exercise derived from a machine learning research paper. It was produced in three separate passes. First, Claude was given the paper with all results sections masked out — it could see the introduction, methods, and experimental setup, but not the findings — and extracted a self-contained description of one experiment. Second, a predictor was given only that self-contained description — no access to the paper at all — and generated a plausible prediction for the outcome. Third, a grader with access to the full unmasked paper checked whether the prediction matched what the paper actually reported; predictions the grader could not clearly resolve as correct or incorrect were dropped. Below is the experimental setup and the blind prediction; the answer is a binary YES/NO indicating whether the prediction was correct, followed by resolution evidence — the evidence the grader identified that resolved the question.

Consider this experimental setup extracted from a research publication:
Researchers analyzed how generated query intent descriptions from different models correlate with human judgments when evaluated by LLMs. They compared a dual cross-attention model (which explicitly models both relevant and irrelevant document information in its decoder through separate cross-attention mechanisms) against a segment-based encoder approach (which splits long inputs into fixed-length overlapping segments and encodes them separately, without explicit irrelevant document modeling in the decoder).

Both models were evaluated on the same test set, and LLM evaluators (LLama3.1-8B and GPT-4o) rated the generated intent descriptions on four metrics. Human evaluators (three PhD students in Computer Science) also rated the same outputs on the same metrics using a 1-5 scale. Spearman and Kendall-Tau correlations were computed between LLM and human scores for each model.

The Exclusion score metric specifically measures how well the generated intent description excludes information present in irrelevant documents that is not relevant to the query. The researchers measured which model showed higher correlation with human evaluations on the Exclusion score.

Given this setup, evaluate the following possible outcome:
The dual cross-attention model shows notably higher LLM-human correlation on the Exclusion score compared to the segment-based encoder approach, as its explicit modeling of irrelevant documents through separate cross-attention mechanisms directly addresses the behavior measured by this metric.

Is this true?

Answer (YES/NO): NO